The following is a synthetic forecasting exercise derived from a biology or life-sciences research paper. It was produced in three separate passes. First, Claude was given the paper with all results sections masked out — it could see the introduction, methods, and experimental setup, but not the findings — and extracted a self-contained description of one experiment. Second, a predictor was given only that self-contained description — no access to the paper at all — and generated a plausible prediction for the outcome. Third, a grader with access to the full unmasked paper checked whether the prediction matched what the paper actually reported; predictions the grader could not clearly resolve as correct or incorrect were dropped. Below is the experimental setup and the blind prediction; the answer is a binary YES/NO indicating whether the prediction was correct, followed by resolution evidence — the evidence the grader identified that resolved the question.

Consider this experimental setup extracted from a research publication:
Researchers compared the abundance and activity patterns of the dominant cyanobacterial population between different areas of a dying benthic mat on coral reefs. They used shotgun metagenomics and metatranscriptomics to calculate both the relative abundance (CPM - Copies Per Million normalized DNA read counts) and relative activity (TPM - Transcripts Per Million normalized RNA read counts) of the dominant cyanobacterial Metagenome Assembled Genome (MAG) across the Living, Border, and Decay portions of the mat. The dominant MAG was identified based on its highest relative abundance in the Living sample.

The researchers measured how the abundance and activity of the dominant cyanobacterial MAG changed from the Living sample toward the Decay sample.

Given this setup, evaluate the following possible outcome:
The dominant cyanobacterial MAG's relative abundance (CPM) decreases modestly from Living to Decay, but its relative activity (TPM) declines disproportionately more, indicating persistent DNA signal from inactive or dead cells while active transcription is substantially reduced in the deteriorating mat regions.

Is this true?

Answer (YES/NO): NO